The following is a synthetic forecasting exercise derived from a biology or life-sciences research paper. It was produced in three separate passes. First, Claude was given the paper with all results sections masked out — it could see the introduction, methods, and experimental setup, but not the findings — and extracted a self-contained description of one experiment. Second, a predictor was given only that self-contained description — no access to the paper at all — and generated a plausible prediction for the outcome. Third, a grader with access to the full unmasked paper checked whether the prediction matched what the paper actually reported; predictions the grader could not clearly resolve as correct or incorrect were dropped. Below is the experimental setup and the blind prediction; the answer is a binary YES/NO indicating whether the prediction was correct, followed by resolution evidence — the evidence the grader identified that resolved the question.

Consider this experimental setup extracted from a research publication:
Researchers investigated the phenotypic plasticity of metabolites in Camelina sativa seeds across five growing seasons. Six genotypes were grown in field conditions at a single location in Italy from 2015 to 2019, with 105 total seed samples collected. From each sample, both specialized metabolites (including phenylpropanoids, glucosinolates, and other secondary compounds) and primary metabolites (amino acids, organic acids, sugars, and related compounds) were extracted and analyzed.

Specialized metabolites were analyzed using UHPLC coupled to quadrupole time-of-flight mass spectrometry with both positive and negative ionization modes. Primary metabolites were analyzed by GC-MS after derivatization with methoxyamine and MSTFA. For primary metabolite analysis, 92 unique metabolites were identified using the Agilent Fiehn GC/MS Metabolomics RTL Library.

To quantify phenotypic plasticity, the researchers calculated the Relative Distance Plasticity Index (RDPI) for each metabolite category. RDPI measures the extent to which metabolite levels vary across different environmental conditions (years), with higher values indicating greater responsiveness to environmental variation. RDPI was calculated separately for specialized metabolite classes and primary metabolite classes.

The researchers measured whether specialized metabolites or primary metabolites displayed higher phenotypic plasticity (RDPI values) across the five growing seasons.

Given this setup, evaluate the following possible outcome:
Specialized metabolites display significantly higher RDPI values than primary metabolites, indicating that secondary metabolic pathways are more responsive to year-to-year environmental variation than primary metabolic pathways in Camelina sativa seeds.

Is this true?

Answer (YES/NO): NO